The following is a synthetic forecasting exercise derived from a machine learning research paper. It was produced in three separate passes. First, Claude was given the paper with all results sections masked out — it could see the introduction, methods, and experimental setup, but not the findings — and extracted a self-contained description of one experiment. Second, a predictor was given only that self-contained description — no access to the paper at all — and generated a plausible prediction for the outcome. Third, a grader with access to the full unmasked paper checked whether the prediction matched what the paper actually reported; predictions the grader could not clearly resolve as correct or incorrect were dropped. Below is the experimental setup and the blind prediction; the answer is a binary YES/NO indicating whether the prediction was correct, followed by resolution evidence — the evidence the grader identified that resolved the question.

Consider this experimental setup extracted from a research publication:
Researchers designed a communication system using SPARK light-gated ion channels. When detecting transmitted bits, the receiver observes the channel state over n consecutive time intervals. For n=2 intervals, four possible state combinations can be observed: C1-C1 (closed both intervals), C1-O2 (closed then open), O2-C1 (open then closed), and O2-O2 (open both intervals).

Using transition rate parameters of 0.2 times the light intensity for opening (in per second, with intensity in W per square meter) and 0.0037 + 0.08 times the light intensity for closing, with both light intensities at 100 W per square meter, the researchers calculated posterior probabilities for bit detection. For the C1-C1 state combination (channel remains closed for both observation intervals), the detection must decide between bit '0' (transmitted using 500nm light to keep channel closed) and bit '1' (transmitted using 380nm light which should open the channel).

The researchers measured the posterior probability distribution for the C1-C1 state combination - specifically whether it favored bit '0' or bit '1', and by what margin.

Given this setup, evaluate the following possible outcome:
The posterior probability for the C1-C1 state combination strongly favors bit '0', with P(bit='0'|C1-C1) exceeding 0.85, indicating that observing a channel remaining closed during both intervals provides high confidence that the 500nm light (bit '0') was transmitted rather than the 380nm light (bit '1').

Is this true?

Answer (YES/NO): NO